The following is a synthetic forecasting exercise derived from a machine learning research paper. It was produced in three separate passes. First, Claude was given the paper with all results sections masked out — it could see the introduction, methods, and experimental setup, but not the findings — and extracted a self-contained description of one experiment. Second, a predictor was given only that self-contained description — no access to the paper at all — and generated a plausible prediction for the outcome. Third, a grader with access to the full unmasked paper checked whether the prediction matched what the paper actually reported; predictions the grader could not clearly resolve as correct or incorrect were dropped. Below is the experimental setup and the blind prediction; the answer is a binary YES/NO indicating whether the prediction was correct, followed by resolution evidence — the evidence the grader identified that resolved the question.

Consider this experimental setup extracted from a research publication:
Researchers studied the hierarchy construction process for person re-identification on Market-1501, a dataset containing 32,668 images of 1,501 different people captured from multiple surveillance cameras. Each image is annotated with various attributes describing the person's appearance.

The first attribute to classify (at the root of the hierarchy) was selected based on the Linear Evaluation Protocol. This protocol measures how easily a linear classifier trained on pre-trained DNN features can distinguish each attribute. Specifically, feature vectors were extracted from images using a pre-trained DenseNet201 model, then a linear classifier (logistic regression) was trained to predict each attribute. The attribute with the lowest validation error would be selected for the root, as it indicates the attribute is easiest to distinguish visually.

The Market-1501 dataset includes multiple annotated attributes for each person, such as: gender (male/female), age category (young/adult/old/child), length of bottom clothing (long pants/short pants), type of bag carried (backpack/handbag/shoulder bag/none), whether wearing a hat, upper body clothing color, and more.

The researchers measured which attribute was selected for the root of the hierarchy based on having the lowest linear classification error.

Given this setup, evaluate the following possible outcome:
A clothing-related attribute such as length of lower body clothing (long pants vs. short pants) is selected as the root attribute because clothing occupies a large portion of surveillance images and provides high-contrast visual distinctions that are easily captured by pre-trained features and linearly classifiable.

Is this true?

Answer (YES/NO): NO